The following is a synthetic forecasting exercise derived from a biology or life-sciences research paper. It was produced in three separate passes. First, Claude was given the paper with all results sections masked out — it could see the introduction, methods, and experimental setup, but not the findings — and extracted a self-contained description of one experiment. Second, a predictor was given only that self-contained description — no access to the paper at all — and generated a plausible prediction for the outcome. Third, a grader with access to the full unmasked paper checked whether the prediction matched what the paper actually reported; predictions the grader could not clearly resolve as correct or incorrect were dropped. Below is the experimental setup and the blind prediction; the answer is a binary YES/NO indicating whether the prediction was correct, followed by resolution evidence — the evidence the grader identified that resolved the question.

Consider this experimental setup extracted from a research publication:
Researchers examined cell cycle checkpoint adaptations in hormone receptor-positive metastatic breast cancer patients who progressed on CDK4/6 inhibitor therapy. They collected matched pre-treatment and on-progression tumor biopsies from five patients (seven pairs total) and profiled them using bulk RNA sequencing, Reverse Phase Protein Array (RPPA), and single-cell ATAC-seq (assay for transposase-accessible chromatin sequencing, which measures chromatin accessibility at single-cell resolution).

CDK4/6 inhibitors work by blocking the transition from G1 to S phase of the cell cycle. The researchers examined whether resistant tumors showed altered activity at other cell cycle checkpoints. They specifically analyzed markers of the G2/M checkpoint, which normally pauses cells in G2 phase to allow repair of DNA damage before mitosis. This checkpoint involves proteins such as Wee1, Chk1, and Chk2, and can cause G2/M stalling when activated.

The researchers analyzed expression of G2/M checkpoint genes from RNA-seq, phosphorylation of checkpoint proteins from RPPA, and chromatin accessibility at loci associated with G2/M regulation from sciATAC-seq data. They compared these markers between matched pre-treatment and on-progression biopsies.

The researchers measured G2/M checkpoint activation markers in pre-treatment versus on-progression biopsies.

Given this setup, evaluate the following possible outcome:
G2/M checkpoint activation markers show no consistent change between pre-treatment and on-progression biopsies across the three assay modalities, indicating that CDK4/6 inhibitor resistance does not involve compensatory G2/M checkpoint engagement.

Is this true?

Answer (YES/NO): NO